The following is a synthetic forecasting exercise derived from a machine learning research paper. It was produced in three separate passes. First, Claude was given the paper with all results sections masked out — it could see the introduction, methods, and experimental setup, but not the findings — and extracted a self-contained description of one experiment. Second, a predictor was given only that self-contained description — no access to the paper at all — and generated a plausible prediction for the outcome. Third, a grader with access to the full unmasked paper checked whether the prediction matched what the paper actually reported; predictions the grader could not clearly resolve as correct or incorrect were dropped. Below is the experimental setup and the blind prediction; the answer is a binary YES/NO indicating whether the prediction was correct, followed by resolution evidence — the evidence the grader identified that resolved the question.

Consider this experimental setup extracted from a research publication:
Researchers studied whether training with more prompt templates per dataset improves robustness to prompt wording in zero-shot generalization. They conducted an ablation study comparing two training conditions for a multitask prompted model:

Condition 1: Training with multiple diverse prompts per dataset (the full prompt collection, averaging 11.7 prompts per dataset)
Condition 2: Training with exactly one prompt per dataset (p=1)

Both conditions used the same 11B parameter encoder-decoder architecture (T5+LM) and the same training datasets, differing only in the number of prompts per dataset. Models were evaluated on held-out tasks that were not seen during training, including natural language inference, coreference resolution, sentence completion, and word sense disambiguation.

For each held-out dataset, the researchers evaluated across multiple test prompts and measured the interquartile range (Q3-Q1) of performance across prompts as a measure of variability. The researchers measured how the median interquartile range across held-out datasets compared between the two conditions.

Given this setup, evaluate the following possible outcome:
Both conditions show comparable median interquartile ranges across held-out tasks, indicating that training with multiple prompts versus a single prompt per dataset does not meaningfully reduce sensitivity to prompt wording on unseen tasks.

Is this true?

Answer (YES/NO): NO